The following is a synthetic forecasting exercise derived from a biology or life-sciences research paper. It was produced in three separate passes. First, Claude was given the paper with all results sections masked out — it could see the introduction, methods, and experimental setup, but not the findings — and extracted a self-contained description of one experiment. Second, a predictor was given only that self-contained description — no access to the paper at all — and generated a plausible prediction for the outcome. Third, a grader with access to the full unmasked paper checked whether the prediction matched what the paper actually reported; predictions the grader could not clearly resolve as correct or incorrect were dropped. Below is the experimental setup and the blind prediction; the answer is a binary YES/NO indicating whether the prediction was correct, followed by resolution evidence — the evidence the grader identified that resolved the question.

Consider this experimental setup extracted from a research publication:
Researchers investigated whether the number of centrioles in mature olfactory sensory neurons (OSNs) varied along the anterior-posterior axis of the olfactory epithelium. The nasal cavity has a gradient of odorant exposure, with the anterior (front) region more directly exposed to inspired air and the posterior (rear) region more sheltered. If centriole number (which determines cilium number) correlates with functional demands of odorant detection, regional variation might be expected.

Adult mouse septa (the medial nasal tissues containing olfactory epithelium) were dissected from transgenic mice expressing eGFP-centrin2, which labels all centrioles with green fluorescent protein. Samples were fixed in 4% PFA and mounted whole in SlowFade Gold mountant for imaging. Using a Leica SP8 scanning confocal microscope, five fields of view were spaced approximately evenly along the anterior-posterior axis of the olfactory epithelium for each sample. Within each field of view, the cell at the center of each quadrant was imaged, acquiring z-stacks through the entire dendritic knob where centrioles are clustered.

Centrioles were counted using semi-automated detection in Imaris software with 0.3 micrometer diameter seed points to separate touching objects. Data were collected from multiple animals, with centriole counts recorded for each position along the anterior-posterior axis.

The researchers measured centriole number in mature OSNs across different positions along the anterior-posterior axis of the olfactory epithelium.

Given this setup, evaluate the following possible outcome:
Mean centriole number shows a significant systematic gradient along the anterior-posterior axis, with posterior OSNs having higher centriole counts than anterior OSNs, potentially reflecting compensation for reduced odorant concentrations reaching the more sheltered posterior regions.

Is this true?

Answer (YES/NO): NO